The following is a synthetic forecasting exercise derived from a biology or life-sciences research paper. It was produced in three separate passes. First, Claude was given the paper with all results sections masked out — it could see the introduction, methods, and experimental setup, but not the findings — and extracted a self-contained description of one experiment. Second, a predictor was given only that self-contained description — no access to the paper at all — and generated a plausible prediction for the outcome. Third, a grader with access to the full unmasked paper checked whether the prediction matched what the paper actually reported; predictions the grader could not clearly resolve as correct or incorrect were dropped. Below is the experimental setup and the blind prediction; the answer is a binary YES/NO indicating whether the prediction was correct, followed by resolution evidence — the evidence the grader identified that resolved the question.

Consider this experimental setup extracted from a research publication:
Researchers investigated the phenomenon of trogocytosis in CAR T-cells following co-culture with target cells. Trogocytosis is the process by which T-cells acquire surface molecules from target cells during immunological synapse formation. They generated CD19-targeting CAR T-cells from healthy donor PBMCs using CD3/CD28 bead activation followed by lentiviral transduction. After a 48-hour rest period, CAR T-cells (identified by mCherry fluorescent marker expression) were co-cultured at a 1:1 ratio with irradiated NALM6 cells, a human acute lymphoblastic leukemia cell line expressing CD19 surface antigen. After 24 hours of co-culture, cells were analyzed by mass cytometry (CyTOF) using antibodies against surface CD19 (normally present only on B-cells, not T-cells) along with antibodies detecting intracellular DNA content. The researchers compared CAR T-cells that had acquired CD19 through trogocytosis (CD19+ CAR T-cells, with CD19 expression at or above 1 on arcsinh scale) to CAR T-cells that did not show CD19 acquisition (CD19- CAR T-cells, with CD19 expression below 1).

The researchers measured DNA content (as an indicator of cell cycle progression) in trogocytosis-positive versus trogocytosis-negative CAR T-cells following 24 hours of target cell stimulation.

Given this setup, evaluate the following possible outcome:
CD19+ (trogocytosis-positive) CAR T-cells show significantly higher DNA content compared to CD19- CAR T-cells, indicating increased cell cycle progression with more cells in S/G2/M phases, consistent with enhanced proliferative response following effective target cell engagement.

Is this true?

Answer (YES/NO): NO